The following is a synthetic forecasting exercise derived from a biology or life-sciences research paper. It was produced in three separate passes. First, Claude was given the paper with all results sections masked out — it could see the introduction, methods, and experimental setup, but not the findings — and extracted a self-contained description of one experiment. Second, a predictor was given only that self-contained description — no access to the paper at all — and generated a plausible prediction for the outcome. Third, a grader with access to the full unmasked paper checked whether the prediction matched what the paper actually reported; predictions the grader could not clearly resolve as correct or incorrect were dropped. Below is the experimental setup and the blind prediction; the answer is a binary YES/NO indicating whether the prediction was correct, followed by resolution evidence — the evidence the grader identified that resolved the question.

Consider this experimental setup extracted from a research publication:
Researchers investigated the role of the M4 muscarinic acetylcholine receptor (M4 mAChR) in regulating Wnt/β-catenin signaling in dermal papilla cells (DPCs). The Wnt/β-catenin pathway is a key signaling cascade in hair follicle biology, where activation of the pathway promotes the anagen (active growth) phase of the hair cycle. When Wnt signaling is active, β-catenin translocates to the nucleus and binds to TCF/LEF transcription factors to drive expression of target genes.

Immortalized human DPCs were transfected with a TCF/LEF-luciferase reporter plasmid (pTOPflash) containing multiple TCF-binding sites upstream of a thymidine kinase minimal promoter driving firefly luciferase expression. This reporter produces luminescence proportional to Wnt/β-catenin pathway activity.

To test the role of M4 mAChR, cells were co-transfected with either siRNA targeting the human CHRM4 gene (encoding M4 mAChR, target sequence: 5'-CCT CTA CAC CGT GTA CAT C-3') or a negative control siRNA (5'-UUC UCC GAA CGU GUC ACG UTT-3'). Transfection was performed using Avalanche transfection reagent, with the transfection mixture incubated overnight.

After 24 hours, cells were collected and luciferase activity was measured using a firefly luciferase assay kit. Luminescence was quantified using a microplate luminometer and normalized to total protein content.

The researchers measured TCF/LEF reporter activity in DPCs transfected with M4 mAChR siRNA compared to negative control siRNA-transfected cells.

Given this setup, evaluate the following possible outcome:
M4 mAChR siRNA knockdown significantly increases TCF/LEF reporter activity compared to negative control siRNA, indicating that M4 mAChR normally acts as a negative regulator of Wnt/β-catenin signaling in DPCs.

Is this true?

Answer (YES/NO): NO